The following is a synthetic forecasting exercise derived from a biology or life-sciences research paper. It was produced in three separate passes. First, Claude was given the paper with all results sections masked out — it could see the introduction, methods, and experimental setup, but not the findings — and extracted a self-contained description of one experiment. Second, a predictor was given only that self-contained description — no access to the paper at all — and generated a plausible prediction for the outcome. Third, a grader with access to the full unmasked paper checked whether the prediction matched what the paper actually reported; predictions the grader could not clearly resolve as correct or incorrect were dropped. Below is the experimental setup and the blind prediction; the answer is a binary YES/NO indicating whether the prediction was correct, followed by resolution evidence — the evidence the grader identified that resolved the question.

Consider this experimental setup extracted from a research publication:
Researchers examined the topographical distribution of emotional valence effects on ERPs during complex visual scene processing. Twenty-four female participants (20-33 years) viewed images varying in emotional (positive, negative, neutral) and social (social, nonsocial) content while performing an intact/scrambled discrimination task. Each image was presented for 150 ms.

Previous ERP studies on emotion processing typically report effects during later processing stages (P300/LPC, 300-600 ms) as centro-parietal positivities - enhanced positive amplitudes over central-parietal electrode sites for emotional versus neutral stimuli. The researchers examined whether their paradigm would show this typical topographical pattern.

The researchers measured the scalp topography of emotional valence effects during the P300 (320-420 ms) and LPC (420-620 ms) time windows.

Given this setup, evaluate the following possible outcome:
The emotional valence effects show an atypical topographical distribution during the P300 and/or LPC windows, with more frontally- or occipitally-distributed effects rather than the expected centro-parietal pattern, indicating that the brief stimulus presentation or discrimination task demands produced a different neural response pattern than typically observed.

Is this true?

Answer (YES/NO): YES